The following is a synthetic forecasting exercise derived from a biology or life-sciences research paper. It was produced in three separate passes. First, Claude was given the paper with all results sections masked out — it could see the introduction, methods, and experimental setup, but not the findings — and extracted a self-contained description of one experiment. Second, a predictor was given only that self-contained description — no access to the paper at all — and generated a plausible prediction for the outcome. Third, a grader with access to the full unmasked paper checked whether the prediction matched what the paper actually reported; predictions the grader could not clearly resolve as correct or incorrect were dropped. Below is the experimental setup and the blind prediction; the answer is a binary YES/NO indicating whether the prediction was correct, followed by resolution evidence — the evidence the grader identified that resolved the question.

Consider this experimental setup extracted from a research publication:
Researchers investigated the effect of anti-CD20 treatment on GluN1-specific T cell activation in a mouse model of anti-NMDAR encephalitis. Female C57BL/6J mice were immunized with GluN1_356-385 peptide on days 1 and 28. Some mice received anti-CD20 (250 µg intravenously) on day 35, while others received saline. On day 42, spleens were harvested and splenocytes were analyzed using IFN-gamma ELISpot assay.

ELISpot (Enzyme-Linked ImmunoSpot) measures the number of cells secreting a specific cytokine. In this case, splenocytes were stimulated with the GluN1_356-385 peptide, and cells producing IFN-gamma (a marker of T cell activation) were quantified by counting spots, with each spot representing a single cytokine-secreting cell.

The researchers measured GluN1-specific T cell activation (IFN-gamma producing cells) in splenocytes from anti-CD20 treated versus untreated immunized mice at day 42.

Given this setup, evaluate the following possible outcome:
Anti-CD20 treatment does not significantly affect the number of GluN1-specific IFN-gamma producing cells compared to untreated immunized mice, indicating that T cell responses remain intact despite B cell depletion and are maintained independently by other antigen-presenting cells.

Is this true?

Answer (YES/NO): NO